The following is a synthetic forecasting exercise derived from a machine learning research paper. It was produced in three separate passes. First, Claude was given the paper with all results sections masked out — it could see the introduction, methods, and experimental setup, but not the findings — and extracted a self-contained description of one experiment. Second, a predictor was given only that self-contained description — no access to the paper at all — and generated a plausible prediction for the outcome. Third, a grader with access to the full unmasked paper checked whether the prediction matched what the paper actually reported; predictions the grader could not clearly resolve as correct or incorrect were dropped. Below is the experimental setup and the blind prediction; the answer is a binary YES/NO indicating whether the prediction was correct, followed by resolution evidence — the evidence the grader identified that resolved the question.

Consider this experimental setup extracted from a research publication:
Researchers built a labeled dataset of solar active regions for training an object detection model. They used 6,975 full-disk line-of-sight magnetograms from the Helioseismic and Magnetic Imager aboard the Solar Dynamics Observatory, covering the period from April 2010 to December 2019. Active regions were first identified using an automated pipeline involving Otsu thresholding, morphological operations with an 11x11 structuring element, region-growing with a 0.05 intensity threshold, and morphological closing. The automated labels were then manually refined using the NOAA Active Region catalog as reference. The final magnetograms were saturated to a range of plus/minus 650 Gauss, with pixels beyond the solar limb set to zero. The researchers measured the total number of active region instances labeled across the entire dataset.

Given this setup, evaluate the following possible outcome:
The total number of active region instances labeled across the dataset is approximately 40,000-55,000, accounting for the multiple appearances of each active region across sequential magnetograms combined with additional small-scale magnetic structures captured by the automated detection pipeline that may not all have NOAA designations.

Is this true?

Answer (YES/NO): NO